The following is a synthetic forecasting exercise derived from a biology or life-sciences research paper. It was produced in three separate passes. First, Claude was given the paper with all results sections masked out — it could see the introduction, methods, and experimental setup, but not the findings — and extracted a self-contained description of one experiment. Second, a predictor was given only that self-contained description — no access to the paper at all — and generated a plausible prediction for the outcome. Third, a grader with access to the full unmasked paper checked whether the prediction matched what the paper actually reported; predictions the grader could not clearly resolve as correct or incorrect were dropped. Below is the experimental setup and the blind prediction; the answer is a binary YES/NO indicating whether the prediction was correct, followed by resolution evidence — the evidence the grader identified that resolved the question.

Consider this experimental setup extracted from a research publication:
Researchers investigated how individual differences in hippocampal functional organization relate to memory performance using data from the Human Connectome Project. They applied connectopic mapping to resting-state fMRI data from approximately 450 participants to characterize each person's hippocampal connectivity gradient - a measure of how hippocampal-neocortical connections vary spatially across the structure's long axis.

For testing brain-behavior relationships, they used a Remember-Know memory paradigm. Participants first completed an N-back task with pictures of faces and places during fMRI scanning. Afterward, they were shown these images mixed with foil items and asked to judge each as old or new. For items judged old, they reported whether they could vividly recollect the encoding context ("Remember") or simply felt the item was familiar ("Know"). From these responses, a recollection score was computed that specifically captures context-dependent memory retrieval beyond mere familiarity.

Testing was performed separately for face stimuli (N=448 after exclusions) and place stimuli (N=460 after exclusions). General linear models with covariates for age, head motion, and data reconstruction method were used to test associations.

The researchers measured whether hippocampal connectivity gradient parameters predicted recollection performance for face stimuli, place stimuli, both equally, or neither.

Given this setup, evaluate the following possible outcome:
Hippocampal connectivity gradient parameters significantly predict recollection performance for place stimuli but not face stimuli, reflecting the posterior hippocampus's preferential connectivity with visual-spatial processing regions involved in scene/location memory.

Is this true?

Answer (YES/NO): NO